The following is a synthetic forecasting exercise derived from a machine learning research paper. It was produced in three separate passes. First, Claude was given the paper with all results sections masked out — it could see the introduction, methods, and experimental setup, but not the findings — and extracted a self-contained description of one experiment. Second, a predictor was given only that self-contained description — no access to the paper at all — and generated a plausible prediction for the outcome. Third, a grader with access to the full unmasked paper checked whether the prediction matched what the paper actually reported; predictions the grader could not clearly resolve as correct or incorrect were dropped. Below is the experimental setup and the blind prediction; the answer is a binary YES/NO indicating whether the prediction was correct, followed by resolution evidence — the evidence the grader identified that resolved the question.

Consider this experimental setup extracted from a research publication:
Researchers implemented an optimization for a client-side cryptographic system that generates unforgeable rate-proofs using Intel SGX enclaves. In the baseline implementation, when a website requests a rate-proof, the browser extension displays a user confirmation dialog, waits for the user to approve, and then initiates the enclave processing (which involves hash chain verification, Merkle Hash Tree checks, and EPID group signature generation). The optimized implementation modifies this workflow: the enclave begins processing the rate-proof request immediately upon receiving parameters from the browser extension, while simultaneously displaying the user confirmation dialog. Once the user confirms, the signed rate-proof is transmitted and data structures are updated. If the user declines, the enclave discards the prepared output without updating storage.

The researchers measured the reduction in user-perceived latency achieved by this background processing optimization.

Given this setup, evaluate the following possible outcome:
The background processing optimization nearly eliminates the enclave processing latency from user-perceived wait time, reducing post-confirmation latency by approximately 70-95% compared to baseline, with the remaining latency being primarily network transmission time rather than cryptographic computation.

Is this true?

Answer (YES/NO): NO